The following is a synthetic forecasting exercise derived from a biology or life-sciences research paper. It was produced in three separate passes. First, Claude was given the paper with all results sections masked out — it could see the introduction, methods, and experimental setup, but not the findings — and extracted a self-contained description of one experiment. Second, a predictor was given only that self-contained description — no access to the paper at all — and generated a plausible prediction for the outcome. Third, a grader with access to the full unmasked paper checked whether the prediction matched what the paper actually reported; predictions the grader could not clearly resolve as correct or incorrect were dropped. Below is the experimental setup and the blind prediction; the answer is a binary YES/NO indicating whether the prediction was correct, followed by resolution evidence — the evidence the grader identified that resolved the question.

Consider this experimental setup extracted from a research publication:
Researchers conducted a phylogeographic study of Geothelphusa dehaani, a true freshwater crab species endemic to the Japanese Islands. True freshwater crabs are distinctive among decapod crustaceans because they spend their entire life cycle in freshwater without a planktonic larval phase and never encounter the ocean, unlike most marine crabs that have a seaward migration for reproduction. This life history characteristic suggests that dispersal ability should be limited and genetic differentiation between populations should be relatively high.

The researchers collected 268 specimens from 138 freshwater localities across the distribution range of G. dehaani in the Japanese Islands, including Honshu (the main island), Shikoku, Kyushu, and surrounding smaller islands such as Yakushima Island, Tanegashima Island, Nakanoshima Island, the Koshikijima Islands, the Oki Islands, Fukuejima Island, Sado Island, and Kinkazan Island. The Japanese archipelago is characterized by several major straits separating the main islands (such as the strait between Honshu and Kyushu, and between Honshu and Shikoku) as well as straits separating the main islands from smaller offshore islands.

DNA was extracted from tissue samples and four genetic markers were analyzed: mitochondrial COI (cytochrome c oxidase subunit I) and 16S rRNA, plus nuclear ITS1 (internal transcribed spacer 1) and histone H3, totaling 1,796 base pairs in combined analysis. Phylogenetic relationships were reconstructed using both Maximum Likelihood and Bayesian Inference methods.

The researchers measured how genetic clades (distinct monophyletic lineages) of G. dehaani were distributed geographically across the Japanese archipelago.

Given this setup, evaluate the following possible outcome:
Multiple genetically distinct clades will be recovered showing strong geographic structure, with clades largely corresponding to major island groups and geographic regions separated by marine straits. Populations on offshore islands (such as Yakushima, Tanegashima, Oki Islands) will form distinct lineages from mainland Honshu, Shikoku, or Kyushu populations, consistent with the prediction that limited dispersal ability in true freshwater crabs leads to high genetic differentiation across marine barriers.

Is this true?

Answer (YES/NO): NO